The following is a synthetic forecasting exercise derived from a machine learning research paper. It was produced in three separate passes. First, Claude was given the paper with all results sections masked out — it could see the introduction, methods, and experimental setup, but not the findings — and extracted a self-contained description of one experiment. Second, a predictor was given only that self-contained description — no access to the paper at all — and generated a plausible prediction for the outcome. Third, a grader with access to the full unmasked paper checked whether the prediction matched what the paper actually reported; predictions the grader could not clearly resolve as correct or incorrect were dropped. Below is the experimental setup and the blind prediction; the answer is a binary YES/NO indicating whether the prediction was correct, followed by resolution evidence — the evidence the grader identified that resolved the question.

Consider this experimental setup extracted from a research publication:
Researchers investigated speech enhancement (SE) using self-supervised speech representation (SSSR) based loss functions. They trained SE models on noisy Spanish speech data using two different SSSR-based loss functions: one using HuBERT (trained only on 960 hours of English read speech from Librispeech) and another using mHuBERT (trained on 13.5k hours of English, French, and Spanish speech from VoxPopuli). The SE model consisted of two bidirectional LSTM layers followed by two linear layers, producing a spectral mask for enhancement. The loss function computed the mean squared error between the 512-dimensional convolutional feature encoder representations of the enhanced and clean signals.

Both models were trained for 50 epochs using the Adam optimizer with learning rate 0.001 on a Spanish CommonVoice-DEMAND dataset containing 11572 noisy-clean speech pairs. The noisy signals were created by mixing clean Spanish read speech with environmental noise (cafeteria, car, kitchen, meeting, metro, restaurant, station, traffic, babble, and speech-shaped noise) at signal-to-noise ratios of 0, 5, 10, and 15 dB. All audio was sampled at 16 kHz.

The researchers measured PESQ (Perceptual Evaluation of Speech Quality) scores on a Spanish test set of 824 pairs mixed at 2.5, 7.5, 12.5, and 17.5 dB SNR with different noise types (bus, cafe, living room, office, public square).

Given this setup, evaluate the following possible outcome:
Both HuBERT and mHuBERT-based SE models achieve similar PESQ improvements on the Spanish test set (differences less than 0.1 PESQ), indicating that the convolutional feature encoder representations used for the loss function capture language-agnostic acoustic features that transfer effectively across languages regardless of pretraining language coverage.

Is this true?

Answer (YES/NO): YES